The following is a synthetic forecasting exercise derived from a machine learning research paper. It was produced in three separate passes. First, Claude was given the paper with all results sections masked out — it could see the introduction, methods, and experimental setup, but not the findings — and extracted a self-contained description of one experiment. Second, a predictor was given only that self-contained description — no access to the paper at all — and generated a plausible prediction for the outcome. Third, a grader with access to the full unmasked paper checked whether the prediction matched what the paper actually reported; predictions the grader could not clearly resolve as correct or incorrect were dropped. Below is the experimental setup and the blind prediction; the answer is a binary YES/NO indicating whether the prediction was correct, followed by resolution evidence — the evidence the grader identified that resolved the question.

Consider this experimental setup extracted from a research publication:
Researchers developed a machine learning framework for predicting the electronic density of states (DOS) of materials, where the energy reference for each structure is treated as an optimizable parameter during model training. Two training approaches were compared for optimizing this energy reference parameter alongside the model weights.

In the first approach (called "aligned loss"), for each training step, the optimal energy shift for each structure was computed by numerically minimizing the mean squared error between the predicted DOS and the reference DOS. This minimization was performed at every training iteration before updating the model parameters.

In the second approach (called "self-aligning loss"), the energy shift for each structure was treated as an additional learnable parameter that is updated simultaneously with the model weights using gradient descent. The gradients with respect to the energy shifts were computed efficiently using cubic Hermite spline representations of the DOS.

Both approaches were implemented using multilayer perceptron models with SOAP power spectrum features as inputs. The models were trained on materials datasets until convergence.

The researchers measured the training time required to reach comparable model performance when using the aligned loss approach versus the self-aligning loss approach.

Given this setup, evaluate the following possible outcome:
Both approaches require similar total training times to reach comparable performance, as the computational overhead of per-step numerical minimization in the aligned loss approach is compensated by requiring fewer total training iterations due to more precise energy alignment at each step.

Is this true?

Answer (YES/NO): NO